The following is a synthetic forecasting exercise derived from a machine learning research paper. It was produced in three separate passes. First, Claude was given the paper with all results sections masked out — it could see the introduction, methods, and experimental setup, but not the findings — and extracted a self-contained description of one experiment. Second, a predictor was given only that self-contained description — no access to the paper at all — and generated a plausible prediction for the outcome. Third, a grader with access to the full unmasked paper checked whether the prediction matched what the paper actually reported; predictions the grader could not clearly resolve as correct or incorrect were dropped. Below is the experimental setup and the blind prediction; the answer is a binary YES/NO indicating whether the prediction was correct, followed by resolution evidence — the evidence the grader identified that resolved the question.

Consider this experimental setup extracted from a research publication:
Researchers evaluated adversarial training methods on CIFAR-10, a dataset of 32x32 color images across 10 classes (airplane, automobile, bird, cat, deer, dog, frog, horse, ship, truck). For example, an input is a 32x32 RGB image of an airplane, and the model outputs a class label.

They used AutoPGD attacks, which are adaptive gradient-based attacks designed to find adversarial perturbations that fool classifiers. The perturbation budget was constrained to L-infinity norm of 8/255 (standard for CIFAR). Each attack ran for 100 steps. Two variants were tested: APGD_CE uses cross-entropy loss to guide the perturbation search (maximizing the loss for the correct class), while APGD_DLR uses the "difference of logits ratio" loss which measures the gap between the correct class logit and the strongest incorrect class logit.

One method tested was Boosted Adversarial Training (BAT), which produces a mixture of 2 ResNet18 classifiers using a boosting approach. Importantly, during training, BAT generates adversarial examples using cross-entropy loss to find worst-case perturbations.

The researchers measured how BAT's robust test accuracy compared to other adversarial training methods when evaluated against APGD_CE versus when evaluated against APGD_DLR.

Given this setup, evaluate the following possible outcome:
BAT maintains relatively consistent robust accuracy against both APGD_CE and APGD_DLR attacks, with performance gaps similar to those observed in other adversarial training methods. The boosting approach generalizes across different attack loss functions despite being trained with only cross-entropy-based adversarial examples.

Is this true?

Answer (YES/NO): NO